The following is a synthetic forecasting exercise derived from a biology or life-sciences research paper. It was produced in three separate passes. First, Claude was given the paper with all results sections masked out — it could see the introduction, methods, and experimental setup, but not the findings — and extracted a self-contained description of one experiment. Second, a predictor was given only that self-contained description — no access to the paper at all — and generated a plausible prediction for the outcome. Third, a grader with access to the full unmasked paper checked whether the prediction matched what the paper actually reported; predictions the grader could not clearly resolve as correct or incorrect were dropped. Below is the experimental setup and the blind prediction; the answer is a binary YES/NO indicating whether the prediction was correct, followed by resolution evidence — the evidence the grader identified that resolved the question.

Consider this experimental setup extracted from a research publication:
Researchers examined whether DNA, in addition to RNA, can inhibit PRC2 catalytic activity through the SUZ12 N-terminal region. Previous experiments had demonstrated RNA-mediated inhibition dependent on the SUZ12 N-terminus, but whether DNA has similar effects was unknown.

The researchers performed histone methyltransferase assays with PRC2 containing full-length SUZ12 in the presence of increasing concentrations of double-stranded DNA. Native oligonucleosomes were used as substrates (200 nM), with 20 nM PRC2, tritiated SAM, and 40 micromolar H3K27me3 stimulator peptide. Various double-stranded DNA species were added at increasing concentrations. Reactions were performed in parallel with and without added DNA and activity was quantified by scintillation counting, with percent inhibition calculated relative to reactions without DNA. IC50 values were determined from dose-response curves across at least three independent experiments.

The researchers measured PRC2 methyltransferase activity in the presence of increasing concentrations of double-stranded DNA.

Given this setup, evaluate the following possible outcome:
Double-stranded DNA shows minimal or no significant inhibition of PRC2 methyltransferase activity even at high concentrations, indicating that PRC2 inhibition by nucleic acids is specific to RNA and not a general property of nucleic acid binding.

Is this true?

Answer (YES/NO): NO